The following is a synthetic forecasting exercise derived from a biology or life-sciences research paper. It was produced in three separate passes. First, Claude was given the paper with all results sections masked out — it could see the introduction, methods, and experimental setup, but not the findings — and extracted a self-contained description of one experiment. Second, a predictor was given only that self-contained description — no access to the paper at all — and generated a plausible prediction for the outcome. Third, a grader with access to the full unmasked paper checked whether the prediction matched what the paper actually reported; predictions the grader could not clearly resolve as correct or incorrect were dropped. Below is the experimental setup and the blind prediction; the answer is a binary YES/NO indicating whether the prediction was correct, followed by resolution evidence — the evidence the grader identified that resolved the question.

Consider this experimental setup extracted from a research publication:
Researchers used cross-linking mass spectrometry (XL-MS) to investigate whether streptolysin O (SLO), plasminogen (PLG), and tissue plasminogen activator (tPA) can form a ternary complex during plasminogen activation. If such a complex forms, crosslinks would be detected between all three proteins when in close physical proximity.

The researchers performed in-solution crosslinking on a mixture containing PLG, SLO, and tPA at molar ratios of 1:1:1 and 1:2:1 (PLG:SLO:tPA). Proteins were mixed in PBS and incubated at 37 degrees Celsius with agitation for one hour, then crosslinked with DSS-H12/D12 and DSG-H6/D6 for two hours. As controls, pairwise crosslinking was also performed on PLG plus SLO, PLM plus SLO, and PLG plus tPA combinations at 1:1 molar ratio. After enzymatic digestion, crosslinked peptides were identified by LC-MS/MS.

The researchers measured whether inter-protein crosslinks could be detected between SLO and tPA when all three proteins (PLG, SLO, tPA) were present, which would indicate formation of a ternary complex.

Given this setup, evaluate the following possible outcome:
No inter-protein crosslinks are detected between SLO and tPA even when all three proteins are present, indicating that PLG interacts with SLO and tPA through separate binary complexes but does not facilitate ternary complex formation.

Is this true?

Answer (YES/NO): NO